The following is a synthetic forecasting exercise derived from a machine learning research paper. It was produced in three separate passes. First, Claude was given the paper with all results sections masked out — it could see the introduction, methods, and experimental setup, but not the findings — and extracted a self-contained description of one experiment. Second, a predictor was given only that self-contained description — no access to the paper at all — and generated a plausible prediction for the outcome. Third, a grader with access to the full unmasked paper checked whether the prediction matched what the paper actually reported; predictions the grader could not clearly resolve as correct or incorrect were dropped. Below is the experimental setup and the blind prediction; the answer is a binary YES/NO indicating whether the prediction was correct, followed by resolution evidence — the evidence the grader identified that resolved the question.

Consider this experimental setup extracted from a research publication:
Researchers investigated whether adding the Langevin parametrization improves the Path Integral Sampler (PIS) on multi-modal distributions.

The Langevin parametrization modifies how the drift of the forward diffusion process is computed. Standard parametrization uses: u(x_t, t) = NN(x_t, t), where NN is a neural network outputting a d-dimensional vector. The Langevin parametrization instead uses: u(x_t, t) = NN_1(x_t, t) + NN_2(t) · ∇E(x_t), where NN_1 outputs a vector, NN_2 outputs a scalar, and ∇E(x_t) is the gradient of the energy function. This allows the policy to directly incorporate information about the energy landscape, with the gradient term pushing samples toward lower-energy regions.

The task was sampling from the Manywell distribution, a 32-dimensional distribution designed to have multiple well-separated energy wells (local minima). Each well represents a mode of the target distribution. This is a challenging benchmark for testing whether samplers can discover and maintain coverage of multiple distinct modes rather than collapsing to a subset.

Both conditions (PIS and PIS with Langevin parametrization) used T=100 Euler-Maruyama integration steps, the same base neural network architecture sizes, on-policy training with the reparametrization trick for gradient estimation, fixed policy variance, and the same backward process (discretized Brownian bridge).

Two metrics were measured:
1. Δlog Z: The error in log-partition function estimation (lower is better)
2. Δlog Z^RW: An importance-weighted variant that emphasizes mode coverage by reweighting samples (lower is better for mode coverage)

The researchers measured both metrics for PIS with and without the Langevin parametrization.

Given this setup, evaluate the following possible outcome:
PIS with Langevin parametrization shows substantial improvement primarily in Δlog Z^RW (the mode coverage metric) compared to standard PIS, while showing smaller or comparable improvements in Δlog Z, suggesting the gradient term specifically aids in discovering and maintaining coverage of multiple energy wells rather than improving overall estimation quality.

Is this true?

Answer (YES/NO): NO